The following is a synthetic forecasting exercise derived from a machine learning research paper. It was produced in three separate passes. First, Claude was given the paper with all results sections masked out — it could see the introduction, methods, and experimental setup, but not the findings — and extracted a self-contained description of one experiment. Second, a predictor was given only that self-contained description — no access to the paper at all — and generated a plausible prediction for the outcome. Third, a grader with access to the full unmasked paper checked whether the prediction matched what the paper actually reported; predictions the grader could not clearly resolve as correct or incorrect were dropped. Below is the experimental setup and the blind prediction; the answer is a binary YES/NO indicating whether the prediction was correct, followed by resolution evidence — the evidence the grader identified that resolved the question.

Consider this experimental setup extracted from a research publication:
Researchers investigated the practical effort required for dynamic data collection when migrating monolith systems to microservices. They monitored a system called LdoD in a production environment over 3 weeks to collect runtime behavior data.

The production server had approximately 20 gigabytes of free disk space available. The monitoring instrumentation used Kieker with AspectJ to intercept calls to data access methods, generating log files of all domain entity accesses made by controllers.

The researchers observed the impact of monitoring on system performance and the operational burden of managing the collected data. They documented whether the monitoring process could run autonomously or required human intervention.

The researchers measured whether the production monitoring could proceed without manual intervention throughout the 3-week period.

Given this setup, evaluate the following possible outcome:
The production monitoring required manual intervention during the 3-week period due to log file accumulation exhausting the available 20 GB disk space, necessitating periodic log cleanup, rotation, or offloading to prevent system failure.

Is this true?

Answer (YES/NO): YES